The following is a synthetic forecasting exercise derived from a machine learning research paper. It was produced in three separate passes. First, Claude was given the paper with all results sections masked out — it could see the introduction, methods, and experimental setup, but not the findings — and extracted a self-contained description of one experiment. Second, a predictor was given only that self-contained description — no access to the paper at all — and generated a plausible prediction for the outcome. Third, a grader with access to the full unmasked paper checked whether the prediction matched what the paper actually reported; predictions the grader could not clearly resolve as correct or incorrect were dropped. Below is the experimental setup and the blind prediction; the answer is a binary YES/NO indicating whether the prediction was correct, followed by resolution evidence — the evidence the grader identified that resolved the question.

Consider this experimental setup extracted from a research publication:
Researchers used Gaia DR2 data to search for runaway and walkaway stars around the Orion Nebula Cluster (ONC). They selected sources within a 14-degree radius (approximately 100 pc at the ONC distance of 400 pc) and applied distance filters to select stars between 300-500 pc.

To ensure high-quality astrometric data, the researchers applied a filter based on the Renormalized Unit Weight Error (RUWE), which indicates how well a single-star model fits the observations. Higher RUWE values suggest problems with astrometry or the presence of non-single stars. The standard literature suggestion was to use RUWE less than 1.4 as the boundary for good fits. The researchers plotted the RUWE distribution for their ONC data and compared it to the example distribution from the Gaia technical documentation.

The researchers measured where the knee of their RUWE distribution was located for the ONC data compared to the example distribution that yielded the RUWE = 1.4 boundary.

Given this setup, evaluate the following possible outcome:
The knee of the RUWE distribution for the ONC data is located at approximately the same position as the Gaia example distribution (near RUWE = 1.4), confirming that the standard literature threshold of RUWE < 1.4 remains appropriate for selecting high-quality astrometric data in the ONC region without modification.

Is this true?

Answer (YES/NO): NO